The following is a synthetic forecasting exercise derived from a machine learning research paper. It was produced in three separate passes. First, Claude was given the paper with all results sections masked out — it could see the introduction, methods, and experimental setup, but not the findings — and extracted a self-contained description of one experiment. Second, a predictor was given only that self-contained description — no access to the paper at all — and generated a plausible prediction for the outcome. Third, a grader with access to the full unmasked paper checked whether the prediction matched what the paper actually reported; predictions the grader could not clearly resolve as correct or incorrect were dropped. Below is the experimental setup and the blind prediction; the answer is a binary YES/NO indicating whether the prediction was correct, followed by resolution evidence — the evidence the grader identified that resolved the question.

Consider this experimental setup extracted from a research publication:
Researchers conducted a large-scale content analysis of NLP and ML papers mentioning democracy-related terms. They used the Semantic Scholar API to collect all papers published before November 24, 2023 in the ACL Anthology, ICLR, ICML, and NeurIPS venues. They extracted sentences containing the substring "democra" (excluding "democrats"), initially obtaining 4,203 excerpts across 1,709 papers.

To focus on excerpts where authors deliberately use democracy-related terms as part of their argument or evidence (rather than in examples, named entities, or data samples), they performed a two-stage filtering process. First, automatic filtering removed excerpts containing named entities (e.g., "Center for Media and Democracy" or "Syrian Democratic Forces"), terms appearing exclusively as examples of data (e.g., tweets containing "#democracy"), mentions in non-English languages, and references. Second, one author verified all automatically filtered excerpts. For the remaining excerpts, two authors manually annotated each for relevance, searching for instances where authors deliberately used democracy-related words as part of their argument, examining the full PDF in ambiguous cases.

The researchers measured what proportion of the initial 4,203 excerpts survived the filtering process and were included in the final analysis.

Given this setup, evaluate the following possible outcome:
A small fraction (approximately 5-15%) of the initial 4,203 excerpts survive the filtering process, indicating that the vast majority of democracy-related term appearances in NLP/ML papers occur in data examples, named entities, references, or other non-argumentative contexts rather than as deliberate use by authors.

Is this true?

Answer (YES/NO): NO